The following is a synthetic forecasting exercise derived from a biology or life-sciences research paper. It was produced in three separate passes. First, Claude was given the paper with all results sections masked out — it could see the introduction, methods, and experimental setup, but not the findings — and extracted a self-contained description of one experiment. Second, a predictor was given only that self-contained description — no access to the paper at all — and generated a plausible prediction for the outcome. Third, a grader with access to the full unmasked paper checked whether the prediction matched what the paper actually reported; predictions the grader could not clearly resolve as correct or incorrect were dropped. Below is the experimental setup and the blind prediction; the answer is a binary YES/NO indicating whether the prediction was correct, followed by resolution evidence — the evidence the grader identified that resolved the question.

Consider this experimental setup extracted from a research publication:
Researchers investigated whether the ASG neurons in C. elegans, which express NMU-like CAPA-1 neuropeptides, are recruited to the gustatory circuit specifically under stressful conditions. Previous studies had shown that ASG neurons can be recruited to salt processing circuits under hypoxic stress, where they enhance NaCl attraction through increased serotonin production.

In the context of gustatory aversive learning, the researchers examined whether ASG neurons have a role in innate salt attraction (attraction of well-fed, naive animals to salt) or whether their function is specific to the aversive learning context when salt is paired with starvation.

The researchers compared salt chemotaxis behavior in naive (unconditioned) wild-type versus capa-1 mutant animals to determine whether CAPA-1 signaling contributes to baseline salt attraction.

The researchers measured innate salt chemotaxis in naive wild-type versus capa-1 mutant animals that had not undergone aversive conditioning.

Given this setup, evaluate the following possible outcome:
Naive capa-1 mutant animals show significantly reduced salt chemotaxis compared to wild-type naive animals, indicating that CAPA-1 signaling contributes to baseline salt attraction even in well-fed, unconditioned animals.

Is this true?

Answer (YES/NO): NO